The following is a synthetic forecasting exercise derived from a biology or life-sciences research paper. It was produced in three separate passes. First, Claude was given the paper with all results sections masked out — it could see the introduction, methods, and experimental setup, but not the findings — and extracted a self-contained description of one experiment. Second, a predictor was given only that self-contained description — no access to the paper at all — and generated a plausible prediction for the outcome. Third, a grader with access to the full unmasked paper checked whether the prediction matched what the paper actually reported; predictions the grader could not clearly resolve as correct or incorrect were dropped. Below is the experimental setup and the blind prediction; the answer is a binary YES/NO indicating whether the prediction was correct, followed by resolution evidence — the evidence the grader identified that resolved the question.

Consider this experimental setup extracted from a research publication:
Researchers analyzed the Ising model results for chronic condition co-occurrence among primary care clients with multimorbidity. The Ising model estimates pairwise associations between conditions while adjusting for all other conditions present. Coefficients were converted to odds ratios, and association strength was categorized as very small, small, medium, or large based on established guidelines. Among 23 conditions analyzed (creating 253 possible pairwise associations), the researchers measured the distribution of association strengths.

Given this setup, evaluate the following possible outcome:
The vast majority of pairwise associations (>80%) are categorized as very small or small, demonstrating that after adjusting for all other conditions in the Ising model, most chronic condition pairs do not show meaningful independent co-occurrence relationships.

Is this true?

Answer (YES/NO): YES